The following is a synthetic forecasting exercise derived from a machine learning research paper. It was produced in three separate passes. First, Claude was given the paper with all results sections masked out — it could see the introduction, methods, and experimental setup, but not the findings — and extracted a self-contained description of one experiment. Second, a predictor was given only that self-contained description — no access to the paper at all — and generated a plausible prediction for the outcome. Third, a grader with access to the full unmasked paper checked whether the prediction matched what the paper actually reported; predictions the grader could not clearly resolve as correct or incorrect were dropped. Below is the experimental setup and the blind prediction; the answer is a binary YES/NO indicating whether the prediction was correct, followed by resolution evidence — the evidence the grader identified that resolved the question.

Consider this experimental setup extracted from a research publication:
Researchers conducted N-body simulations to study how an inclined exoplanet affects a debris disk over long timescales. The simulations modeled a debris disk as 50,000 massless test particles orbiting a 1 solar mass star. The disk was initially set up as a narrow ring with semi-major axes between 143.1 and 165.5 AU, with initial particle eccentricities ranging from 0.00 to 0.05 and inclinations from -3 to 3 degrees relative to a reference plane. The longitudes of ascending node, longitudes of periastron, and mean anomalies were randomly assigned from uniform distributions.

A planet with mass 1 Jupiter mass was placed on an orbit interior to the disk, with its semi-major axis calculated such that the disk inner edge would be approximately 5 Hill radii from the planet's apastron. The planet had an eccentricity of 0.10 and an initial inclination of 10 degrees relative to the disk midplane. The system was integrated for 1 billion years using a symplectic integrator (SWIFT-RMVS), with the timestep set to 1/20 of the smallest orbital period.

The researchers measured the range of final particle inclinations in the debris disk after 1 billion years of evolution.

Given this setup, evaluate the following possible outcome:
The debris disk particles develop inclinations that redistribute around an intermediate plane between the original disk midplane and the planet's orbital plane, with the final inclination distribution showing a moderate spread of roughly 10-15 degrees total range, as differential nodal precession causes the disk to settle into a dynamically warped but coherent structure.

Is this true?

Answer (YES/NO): NO